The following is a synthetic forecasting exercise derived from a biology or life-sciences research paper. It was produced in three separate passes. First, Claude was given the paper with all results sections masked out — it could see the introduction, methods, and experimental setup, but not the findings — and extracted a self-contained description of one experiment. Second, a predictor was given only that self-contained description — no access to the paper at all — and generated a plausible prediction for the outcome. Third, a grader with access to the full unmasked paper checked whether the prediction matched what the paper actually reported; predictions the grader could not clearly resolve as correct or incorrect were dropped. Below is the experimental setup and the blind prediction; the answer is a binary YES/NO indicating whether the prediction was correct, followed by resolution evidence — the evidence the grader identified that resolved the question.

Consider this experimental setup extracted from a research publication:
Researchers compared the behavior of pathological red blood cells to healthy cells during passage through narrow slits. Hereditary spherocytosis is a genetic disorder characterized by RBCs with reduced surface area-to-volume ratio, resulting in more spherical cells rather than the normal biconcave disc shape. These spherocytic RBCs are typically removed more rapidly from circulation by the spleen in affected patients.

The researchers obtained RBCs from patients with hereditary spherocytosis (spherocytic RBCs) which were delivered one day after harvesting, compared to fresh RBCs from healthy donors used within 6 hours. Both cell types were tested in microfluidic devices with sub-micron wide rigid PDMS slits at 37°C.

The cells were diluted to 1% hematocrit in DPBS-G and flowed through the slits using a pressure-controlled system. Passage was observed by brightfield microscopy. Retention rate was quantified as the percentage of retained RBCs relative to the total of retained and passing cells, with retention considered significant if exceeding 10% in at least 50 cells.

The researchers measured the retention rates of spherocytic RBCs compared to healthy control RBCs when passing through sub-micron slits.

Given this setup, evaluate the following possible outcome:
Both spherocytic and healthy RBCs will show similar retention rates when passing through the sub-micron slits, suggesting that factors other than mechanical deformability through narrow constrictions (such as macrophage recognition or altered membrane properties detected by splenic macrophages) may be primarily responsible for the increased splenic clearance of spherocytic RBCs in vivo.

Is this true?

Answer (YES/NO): NO